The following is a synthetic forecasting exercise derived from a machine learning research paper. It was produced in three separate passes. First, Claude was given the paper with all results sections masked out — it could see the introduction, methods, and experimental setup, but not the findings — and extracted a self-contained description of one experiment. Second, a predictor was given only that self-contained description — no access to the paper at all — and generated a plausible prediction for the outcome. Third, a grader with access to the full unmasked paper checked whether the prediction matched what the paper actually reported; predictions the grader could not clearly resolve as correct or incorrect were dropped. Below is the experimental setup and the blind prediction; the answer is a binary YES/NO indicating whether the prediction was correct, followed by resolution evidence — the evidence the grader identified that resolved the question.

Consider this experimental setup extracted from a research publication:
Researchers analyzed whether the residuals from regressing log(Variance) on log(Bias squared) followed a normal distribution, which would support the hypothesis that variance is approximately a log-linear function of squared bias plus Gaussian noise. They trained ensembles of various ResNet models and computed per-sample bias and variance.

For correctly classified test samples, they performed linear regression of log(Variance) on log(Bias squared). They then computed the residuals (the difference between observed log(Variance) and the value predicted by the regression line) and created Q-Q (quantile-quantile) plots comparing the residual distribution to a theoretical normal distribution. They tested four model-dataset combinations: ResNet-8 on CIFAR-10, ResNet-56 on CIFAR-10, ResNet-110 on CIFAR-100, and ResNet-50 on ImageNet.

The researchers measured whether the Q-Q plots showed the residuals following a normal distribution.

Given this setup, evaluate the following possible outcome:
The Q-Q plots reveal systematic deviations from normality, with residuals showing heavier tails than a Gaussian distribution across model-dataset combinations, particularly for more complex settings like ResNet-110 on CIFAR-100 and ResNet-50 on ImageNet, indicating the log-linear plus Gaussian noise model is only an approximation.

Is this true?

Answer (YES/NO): NO